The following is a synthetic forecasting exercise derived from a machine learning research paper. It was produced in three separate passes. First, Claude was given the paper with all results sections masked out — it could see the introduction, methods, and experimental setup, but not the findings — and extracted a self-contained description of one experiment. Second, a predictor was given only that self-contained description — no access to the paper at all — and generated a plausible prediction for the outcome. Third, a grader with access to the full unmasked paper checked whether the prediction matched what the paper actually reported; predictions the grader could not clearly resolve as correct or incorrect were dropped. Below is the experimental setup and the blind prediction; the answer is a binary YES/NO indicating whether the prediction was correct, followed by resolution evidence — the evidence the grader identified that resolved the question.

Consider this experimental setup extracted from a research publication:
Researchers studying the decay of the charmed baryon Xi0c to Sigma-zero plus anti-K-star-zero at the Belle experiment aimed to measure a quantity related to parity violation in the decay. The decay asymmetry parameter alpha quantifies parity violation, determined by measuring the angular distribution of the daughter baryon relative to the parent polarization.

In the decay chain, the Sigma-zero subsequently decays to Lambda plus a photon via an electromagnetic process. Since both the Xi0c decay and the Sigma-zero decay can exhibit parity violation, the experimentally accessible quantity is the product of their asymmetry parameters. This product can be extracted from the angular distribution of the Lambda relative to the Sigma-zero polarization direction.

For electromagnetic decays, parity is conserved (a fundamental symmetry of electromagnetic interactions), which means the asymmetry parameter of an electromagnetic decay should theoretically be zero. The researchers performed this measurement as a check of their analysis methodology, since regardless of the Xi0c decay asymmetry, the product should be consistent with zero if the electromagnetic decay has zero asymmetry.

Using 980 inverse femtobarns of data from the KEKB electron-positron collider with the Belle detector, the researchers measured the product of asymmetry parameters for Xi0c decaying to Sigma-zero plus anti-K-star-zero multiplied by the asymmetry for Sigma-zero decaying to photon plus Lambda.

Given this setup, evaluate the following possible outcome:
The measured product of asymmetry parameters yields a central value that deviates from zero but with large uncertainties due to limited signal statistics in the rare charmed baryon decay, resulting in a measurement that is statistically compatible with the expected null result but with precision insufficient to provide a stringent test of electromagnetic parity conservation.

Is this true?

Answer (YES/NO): NO